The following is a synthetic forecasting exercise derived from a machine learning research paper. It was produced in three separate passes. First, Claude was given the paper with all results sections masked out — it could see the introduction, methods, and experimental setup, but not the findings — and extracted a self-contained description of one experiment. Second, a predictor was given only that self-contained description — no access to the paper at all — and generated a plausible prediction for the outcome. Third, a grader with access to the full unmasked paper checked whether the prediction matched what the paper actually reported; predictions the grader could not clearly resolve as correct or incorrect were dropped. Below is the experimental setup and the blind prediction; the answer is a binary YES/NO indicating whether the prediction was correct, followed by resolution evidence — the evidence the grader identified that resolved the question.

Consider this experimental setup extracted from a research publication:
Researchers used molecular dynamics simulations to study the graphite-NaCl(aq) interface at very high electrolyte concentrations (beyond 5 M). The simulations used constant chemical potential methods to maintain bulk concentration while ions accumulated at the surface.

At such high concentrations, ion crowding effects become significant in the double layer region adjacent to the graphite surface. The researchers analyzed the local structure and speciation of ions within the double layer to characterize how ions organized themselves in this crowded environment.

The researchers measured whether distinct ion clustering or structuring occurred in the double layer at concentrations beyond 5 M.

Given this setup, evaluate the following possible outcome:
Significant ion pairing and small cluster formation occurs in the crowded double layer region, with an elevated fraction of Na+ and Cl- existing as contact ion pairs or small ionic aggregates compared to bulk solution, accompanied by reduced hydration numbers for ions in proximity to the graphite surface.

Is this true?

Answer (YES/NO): YES